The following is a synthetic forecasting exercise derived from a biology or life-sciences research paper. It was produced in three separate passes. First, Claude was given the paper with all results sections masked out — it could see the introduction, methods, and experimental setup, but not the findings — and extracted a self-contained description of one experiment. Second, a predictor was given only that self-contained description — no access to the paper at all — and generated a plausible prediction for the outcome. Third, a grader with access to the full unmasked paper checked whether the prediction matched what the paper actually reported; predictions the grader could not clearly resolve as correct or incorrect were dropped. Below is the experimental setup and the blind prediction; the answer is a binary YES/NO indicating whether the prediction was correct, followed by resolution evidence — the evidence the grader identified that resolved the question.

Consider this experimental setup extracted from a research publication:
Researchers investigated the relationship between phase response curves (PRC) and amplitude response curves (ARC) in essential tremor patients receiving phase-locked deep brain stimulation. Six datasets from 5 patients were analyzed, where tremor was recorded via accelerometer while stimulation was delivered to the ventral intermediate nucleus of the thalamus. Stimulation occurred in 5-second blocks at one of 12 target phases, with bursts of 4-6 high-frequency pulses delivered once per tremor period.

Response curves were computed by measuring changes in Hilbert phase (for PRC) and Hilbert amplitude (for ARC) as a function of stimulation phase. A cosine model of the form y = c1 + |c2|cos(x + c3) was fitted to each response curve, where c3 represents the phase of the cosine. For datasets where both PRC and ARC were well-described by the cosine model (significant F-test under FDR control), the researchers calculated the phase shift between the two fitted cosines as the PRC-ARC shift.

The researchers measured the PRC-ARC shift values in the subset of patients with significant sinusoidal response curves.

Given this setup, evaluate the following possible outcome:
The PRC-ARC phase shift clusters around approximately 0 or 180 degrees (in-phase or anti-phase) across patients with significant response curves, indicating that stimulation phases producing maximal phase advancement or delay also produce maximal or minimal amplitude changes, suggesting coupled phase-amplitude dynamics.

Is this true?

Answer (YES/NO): NO